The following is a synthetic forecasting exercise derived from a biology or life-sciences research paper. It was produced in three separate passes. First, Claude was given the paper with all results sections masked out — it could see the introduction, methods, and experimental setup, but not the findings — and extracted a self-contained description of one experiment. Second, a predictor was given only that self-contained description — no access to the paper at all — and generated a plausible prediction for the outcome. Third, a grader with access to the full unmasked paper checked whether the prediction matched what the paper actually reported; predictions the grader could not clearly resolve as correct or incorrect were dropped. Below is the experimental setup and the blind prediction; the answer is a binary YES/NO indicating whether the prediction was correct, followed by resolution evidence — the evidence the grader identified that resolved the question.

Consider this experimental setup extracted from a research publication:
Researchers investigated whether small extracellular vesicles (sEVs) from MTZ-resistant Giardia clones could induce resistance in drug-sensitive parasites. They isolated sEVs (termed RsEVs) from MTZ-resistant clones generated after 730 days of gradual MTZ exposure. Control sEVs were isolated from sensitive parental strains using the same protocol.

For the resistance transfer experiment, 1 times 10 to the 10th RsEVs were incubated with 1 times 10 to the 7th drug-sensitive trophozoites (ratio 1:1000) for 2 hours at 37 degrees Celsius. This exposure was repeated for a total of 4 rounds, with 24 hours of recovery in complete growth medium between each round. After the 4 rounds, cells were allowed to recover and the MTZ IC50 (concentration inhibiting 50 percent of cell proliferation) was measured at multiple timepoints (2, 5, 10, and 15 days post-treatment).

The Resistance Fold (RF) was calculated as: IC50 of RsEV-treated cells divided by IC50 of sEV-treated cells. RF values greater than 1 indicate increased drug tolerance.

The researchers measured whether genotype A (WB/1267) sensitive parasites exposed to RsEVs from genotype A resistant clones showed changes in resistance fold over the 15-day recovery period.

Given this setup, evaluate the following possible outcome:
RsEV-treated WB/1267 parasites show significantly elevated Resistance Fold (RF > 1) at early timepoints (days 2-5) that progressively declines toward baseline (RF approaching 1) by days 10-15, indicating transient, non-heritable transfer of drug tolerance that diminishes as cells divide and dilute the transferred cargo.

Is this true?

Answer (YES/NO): NO